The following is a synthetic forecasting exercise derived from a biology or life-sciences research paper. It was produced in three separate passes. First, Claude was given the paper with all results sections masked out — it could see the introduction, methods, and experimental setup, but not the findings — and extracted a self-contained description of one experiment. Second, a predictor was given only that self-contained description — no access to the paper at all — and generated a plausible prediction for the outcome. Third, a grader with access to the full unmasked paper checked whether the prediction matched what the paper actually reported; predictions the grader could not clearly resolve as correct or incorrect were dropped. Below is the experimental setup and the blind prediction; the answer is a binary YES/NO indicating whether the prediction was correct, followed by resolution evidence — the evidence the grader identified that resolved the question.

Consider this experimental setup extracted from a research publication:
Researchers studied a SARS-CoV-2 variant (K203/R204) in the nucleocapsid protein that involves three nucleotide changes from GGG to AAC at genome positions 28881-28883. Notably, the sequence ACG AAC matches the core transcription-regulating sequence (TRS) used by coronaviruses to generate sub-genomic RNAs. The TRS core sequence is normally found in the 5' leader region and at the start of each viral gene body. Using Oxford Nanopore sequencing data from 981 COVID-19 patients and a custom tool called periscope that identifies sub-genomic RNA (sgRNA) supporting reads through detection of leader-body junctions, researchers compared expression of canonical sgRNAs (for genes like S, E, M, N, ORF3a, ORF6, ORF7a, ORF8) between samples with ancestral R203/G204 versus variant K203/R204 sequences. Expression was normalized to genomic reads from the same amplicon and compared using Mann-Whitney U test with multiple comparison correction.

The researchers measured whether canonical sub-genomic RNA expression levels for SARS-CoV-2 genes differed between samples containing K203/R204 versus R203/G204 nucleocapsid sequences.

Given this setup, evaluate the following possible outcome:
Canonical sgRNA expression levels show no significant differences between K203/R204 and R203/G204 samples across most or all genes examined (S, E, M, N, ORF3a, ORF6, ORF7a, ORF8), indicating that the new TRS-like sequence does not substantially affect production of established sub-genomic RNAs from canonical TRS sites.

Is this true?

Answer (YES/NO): NO